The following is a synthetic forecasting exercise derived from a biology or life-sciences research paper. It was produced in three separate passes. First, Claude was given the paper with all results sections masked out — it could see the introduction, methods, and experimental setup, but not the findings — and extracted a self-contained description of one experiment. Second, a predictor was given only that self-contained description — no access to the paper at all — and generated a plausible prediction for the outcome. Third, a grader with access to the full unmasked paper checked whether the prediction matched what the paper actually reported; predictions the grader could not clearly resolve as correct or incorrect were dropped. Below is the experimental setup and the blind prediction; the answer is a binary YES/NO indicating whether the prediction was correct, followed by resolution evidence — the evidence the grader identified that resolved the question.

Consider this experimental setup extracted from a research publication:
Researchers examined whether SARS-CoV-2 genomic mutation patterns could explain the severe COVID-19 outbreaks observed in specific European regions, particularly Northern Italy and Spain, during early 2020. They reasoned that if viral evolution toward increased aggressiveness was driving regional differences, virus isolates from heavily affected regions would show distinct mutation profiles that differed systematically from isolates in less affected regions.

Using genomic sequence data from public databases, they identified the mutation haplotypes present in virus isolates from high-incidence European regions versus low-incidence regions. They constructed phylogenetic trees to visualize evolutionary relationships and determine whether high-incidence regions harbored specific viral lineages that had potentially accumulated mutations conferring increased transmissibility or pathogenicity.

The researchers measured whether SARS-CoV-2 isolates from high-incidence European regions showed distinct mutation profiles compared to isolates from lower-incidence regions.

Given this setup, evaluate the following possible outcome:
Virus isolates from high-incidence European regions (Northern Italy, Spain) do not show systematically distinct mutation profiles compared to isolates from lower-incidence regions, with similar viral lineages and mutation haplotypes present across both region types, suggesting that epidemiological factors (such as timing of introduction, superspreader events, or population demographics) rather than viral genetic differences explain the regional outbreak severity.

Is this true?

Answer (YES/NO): YES